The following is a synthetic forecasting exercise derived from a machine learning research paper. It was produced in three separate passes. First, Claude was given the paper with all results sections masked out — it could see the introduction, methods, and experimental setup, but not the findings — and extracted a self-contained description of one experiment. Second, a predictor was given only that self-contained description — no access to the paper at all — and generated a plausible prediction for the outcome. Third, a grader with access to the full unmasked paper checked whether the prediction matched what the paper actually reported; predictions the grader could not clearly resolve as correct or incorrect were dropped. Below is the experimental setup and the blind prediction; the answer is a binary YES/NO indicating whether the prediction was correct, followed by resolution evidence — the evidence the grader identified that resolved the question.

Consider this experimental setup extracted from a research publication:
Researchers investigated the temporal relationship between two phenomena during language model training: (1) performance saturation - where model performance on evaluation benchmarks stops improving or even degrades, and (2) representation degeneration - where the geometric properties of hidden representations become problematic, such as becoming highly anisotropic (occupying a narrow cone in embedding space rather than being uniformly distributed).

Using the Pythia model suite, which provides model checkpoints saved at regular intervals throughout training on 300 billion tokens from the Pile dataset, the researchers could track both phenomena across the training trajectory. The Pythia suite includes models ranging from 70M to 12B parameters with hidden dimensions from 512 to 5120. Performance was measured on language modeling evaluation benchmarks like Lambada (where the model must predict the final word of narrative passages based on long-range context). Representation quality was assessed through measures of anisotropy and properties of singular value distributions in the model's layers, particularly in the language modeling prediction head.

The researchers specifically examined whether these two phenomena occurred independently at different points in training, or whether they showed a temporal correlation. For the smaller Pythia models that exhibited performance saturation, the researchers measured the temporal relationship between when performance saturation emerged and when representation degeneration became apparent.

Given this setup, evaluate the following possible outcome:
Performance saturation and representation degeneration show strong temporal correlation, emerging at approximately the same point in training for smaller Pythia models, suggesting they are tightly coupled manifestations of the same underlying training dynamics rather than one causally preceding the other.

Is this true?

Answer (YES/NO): YES